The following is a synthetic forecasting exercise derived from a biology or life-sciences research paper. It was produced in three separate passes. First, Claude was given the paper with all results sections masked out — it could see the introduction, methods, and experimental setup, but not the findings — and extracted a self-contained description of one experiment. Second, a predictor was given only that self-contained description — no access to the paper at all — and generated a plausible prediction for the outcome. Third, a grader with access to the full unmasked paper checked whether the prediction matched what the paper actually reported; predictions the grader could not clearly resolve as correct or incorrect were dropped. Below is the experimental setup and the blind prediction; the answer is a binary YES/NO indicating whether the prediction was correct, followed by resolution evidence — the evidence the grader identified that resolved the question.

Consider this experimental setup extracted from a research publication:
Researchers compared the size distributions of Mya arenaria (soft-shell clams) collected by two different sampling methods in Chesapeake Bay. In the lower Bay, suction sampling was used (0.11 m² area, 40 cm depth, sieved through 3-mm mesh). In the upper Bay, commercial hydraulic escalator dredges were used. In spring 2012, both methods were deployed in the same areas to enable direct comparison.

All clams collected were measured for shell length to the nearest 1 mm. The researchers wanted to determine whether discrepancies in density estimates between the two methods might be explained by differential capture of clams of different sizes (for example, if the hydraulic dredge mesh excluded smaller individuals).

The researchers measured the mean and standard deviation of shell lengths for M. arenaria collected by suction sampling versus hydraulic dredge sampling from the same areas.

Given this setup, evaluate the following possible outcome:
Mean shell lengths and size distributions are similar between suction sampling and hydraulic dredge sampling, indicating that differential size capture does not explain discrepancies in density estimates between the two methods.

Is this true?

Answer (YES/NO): NO